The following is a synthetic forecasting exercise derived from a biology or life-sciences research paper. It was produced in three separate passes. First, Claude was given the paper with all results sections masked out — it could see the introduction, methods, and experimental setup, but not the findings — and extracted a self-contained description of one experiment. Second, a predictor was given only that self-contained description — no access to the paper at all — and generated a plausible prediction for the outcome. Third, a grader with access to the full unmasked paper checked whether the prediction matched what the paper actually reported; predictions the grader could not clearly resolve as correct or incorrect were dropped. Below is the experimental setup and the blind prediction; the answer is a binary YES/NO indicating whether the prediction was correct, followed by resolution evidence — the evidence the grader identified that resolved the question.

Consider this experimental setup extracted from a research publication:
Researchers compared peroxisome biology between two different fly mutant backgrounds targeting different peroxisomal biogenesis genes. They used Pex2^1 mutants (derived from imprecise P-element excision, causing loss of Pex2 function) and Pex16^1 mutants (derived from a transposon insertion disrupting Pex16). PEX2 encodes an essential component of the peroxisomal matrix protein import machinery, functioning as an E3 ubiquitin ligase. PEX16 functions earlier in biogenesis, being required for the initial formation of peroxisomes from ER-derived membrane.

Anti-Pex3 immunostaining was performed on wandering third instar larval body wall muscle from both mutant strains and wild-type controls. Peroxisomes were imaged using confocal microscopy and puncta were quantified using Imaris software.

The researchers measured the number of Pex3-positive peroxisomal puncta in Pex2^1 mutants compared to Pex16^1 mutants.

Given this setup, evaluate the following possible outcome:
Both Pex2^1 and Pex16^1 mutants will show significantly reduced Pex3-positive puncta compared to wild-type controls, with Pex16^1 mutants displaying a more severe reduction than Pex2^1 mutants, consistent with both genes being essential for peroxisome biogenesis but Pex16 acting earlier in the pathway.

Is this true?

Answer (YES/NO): YES